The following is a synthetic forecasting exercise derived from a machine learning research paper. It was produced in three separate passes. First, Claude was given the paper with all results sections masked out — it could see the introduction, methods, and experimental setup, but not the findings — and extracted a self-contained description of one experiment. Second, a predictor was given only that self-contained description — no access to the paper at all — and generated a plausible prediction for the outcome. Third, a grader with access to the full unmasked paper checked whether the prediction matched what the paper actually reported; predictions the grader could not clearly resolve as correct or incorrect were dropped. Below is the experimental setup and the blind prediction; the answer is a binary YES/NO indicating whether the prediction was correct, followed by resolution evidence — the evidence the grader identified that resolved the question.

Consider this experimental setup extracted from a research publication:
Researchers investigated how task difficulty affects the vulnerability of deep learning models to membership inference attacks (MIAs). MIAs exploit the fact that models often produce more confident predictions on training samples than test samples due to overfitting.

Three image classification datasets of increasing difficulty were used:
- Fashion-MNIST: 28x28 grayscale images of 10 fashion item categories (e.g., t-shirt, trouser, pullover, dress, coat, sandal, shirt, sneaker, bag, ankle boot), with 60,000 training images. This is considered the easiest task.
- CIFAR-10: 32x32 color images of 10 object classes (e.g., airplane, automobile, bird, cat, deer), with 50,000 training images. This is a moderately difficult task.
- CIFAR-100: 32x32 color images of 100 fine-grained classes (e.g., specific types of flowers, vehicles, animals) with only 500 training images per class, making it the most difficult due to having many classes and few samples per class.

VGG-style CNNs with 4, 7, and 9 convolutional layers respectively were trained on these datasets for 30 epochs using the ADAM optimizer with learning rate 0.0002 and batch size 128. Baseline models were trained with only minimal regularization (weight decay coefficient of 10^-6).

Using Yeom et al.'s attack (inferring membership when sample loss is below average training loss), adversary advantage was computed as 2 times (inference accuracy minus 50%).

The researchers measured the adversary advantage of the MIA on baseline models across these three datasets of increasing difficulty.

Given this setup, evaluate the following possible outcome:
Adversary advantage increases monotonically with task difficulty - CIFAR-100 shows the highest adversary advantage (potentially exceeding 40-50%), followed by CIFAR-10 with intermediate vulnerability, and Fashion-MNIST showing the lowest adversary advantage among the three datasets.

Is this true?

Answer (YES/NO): YES